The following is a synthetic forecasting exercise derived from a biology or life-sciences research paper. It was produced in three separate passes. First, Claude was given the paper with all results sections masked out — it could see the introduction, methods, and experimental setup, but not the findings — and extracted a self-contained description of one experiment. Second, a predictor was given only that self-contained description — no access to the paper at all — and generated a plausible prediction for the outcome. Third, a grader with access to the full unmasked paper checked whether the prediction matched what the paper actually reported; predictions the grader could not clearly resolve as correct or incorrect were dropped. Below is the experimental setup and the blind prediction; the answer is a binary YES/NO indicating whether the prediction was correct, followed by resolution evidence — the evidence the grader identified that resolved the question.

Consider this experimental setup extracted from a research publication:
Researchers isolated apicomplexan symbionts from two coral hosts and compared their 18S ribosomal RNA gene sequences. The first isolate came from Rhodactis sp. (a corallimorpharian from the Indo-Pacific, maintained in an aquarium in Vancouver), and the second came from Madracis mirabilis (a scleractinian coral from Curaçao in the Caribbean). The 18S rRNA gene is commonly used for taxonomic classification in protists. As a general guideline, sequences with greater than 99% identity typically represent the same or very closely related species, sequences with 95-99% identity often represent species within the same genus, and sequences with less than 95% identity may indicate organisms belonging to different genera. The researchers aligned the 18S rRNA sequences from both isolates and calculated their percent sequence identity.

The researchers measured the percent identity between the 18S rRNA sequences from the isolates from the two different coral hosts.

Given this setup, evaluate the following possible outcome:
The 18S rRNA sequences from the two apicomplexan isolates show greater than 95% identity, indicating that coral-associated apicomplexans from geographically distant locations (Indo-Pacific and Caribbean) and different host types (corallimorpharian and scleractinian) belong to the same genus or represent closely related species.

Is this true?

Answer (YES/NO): NO